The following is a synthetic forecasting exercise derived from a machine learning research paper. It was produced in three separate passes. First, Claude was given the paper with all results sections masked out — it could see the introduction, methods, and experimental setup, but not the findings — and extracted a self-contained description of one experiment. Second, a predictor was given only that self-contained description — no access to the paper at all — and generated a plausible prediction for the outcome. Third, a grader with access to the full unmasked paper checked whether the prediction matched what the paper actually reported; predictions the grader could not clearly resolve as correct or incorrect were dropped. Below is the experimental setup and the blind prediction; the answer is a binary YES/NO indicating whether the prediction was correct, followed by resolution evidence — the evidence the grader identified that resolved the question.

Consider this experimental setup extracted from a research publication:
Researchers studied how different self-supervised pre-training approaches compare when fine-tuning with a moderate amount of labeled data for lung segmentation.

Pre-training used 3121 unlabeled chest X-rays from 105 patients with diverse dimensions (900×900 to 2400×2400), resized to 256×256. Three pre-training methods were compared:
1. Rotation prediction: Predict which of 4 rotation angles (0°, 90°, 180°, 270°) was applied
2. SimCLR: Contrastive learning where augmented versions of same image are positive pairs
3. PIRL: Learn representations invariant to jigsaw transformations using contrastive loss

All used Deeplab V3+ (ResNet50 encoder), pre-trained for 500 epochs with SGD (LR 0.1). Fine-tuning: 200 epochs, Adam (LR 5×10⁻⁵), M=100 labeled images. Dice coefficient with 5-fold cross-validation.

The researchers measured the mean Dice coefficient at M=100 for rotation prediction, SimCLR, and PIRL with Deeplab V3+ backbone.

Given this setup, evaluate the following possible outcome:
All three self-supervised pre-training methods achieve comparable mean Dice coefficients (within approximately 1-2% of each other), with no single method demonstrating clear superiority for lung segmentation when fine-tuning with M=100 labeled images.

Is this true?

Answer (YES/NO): NO